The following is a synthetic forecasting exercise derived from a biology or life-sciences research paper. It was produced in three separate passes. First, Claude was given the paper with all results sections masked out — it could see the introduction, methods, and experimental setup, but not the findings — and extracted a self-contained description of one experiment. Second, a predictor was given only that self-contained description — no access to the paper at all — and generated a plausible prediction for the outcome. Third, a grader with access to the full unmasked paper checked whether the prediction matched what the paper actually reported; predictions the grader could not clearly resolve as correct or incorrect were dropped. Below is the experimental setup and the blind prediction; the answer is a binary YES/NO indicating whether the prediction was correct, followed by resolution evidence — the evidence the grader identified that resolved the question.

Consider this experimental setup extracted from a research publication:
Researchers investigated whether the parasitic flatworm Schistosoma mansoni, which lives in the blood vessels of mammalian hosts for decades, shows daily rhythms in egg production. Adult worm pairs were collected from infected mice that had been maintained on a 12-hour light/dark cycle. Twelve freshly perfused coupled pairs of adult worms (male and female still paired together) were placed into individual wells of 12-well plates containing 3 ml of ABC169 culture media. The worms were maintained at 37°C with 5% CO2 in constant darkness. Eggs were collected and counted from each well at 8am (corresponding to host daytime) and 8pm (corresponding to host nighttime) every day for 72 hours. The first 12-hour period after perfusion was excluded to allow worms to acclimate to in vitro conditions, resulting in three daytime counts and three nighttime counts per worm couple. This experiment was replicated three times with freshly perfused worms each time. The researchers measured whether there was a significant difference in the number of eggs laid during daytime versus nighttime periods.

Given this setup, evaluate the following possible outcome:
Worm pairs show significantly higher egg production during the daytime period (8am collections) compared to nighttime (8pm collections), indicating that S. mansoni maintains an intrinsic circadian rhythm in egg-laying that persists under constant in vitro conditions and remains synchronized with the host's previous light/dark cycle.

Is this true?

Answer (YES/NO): NO